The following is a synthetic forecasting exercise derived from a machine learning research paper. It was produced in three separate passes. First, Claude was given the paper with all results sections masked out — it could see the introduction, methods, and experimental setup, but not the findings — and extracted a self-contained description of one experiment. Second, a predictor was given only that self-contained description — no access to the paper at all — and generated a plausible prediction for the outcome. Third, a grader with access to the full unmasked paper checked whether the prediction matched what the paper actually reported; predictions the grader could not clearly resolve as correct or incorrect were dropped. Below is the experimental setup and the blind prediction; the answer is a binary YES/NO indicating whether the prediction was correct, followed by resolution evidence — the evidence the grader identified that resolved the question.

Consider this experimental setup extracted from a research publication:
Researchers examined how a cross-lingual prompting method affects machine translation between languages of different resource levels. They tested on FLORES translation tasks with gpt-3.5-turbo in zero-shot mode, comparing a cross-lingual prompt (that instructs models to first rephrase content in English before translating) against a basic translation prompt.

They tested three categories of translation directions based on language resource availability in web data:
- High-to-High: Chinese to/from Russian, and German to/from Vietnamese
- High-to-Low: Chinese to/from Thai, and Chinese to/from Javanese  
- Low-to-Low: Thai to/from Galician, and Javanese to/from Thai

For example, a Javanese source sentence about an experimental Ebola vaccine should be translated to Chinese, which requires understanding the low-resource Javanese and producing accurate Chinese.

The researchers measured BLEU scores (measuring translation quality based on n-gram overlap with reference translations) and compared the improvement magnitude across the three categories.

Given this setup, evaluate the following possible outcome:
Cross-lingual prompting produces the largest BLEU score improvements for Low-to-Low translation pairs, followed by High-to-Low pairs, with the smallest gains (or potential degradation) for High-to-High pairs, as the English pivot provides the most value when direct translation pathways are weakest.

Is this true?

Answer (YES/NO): YES